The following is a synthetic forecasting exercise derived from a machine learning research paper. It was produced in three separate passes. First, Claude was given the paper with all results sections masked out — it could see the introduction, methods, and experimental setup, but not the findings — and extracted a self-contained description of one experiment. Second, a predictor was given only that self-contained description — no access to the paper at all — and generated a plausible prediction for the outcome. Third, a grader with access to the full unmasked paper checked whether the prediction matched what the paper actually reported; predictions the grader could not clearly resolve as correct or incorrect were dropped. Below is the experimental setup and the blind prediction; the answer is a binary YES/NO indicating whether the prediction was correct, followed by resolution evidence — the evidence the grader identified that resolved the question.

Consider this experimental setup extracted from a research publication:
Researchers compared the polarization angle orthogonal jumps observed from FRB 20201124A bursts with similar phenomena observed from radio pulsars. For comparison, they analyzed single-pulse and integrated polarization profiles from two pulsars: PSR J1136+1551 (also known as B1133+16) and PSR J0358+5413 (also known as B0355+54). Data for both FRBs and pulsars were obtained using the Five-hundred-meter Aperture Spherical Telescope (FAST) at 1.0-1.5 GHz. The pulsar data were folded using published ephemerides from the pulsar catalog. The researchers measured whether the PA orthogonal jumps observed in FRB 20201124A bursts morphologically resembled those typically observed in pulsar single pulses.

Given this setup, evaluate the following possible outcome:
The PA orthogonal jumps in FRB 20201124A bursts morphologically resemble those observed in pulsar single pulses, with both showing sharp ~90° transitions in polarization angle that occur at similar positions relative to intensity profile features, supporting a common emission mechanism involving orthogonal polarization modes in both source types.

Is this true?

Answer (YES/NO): YES